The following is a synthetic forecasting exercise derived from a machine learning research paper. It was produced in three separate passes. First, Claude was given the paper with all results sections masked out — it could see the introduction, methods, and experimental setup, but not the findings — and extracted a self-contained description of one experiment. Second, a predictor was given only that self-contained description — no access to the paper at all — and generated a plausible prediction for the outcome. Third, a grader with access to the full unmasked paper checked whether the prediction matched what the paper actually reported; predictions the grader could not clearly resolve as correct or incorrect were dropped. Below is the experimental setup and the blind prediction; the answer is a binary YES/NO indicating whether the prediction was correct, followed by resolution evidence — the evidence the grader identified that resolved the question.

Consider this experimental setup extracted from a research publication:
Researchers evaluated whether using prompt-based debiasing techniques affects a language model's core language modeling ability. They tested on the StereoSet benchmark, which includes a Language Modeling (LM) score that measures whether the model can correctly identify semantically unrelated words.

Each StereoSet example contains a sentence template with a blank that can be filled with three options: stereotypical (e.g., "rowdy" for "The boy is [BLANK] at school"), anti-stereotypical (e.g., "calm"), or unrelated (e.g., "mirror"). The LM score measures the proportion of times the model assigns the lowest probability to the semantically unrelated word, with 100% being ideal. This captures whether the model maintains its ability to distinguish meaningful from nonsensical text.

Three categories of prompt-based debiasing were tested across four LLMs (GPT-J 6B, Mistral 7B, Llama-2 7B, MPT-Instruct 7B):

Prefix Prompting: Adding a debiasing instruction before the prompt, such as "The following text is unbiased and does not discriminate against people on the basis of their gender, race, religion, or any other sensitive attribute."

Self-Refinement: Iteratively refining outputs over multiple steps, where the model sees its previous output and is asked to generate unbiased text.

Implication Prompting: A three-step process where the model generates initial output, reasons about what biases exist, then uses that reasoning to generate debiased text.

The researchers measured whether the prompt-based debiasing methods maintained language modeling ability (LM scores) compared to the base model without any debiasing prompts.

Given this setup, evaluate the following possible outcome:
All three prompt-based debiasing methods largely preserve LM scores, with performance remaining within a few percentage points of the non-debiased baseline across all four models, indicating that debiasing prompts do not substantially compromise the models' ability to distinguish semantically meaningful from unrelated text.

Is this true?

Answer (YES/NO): YES